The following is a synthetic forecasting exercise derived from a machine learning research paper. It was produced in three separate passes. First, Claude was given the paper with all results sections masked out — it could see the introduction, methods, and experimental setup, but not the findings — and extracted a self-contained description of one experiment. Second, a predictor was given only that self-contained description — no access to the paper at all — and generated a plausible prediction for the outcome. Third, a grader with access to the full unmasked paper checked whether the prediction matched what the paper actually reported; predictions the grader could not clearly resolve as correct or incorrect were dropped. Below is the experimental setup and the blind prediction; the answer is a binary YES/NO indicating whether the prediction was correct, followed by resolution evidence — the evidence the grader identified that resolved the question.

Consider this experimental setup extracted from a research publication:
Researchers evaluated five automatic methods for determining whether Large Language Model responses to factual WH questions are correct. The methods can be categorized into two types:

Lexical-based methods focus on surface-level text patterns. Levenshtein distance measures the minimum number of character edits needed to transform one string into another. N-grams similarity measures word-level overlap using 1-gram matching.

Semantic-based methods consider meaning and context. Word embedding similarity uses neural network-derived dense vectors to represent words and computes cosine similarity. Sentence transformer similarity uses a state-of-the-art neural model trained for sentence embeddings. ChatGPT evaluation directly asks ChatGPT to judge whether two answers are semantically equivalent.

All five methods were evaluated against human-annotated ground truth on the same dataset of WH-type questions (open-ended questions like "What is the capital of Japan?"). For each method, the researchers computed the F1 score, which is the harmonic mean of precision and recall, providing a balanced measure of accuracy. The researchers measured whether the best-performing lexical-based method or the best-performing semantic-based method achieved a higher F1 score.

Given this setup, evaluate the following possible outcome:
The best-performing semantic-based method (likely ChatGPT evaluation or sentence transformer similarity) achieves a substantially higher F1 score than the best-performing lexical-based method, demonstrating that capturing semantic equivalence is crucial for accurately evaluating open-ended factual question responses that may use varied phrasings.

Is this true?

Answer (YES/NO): NO